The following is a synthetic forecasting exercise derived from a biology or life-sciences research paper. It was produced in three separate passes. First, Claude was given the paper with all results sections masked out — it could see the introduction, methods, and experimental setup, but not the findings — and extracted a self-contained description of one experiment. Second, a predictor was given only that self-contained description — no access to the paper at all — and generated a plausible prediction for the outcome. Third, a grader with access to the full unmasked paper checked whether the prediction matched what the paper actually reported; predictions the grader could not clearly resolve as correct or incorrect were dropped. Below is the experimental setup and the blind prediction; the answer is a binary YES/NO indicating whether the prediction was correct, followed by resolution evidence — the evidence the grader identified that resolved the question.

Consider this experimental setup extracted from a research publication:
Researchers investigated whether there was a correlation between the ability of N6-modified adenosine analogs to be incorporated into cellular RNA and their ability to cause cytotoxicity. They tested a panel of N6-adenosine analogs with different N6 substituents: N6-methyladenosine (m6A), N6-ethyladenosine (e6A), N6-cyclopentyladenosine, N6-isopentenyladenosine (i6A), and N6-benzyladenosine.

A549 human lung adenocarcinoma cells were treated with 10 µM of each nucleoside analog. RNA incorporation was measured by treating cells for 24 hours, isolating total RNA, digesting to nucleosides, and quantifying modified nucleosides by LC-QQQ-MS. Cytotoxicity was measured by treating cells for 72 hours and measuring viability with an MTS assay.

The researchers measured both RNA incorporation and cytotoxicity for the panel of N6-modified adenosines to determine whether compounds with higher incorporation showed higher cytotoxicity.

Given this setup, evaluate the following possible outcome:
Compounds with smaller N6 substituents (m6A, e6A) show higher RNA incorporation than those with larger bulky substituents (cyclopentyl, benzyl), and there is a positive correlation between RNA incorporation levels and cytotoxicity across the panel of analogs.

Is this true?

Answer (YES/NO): NO